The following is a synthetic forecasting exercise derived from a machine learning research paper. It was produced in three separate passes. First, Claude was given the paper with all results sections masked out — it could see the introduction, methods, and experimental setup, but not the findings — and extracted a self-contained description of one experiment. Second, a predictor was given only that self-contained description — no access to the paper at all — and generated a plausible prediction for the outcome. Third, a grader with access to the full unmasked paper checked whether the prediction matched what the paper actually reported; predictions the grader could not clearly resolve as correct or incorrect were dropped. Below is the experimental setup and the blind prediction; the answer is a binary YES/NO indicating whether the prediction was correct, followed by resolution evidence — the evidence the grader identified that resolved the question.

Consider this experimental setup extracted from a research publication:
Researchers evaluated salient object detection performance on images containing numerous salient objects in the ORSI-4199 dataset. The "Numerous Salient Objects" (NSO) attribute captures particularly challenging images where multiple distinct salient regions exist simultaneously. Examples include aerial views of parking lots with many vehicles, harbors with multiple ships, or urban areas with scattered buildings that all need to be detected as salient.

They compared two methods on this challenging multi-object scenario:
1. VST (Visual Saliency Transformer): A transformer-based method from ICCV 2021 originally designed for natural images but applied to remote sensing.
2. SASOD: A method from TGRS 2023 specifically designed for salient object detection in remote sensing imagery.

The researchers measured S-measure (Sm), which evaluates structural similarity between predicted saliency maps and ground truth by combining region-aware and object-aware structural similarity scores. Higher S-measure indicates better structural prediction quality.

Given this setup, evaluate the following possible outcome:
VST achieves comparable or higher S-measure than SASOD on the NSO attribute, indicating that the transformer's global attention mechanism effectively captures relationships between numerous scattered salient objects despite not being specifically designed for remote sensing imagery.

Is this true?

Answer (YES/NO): YES